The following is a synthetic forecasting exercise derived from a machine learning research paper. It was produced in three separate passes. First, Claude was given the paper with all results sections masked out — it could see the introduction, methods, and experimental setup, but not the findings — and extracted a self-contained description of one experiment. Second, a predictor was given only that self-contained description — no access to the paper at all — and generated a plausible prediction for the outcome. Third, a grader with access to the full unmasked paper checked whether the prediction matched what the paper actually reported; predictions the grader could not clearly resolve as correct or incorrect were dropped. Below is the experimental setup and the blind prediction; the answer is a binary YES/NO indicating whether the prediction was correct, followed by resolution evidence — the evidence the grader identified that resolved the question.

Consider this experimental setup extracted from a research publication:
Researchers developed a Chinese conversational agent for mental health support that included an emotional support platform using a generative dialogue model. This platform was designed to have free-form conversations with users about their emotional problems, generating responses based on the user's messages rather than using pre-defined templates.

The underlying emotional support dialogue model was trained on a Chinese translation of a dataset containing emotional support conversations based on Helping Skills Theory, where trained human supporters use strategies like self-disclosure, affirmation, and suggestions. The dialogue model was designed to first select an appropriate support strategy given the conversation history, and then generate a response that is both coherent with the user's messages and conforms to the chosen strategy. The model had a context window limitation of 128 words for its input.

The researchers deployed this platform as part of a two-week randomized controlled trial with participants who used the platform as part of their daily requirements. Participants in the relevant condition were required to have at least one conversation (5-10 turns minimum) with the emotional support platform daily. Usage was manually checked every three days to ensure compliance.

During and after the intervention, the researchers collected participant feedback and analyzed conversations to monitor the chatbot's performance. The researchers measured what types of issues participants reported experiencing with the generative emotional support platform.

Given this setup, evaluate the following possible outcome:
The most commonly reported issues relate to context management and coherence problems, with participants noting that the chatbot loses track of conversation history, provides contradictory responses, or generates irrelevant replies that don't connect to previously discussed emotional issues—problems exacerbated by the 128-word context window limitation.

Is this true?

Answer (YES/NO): YES